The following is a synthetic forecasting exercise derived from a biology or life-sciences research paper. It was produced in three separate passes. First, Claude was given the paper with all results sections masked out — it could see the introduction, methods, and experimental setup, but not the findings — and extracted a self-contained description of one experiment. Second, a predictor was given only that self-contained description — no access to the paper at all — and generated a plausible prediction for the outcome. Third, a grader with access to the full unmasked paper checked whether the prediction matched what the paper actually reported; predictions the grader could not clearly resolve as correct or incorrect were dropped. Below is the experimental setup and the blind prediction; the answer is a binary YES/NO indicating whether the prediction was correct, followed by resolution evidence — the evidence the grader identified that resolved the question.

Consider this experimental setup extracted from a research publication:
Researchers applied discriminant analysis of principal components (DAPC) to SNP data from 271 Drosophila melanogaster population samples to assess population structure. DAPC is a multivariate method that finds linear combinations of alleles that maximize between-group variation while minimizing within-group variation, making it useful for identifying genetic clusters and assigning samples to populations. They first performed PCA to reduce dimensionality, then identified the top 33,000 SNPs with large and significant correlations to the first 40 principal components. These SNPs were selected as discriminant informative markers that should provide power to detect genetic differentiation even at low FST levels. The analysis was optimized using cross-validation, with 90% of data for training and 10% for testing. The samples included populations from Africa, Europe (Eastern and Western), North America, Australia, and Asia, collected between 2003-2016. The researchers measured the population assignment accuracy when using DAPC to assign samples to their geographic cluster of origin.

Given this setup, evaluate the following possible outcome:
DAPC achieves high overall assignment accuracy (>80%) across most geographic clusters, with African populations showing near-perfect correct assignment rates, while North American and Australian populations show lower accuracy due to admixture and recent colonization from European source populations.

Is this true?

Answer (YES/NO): NO